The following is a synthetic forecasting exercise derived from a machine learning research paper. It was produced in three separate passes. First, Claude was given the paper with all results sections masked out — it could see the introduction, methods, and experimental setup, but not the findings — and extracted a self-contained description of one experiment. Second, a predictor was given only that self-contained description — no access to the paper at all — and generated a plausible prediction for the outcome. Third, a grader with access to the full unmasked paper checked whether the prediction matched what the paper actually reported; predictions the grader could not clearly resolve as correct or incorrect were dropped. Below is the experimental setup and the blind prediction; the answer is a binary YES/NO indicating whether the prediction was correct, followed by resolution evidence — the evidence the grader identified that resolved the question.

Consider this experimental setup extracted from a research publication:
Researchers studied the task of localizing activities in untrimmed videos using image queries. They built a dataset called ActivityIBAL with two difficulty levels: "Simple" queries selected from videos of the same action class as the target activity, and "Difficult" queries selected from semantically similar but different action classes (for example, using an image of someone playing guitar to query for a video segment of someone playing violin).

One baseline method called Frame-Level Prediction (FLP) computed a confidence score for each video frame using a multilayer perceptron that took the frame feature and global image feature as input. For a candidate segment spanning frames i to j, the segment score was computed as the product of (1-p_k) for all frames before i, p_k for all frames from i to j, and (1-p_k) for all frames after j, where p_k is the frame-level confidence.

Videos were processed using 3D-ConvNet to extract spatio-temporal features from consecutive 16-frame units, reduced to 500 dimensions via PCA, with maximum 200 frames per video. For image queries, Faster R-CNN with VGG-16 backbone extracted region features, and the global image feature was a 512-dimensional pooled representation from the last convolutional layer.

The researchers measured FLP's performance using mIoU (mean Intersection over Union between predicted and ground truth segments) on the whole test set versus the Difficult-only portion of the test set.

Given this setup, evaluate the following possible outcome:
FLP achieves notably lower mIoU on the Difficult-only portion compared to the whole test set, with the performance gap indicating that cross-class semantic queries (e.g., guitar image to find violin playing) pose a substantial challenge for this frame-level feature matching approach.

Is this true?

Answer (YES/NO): YES